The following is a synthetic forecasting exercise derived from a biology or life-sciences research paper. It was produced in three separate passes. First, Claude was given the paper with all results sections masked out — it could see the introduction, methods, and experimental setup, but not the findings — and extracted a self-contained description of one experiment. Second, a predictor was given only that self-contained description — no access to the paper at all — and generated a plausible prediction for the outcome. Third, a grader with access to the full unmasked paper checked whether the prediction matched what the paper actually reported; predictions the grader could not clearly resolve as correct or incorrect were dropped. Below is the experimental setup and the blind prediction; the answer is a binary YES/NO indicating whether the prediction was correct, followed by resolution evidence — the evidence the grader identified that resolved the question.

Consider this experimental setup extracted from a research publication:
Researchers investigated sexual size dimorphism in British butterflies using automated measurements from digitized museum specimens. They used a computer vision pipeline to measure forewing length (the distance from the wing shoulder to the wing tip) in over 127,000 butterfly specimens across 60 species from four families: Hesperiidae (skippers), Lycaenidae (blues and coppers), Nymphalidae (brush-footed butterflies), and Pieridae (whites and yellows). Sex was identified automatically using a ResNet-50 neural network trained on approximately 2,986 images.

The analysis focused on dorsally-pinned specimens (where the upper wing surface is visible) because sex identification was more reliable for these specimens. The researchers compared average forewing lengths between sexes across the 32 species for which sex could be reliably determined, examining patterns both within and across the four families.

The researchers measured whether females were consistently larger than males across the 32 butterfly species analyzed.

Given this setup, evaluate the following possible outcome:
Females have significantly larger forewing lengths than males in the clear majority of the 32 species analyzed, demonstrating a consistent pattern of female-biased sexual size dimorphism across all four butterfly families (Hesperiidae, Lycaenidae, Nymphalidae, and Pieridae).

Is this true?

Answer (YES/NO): NO